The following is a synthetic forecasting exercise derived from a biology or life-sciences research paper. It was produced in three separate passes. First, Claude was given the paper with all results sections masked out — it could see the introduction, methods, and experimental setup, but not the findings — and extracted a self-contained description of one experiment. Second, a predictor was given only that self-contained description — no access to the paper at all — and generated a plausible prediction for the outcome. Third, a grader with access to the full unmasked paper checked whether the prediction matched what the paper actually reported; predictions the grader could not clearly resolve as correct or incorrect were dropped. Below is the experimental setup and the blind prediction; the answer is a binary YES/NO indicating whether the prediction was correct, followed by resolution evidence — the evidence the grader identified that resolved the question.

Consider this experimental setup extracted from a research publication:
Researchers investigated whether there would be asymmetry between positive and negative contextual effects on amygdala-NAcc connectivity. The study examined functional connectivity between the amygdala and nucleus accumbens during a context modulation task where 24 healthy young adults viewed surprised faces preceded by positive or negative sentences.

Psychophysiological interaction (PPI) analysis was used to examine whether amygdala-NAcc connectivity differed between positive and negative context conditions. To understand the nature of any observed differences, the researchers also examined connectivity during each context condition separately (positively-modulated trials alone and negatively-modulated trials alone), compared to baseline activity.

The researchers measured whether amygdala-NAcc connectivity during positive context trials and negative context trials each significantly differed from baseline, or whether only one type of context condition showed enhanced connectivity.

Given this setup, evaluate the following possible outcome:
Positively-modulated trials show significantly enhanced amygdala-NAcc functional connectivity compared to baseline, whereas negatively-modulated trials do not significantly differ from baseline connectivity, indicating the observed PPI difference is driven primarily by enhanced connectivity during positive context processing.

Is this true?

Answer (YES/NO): YES